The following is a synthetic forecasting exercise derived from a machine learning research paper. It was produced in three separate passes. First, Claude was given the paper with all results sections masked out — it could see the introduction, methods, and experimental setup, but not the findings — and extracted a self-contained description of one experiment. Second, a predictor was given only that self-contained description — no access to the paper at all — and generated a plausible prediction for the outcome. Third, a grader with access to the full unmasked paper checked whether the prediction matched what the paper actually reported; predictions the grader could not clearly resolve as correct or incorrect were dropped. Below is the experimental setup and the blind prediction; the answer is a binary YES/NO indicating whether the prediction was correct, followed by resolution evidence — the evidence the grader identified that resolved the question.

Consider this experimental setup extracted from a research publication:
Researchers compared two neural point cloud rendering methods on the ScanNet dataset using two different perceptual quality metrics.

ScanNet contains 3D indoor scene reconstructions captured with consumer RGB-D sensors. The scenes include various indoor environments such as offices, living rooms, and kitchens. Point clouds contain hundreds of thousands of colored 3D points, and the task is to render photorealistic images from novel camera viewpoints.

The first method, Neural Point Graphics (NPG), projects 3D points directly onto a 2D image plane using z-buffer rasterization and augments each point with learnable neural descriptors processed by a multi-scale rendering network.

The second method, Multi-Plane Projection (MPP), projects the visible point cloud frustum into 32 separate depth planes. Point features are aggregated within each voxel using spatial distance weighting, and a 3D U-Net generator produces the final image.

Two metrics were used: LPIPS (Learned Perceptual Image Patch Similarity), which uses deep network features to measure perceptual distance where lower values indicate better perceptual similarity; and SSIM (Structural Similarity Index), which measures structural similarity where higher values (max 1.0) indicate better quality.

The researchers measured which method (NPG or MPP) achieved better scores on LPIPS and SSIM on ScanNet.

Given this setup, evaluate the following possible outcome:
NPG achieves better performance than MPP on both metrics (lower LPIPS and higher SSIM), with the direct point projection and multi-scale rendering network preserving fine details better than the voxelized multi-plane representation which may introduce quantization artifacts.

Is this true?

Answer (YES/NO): NO